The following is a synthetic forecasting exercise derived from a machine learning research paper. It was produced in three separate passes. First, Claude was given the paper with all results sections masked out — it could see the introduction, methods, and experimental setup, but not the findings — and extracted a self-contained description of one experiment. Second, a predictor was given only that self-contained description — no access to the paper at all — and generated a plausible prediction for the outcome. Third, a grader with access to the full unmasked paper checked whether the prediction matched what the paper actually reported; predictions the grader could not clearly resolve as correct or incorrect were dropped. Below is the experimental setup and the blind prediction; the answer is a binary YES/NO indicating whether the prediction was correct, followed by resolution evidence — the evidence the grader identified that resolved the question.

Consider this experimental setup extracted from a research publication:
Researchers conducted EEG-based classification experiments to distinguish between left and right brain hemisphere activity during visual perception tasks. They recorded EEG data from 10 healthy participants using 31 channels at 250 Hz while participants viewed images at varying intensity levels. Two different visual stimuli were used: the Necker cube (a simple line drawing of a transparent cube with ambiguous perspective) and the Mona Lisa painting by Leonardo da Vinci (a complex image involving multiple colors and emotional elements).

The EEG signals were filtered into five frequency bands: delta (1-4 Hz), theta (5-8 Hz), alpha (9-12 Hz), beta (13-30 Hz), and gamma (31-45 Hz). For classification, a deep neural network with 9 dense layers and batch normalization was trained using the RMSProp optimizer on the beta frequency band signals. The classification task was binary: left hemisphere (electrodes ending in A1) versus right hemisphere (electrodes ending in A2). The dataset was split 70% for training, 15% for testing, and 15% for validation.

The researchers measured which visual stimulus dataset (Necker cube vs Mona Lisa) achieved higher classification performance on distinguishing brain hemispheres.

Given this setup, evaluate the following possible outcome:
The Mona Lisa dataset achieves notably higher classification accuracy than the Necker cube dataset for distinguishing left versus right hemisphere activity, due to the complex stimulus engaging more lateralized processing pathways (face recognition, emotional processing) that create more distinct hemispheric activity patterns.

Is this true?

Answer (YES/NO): NO